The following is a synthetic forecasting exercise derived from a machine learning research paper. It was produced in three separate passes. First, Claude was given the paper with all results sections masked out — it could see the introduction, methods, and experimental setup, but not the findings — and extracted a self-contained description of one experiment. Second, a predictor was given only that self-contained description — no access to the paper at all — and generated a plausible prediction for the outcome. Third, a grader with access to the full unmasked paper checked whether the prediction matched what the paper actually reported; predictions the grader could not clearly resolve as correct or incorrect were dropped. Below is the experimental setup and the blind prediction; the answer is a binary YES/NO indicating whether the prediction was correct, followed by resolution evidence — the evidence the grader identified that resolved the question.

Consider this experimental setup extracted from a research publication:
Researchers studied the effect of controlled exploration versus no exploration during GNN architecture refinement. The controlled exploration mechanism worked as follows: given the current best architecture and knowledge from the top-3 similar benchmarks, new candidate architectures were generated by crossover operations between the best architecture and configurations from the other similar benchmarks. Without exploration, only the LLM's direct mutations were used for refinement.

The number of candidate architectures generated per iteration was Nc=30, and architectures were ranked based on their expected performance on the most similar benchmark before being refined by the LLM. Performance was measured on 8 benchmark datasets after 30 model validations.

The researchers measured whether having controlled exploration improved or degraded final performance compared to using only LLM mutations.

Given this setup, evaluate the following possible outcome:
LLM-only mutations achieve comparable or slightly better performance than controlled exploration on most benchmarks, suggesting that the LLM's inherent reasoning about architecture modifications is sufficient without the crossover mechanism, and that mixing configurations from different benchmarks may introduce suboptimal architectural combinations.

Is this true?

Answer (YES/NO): NO